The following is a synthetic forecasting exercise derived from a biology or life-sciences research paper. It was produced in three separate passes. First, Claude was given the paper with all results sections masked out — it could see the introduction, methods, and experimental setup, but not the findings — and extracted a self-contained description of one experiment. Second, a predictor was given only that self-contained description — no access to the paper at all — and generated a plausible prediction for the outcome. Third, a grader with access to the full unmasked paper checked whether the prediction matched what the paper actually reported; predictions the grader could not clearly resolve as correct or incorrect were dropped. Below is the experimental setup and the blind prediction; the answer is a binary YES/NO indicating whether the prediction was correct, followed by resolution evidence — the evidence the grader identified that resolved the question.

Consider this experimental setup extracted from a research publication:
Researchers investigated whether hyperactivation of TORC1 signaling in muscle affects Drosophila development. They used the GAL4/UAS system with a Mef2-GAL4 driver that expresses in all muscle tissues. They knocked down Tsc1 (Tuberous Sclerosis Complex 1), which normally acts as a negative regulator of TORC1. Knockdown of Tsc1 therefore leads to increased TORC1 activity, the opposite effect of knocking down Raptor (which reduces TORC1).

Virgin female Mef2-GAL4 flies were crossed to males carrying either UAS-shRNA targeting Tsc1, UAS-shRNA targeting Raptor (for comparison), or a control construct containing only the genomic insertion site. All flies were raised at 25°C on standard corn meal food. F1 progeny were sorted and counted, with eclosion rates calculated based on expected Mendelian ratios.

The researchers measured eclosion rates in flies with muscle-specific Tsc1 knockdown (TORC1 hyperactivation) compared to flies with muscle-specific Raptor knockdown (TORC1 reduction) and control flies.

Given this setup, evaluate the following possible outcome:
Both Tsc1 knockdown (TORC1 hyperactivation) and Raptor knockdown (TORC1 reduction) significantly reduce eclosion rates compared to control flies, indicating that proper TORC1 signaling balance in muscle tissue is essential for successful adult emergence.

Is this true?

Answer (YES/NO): NO